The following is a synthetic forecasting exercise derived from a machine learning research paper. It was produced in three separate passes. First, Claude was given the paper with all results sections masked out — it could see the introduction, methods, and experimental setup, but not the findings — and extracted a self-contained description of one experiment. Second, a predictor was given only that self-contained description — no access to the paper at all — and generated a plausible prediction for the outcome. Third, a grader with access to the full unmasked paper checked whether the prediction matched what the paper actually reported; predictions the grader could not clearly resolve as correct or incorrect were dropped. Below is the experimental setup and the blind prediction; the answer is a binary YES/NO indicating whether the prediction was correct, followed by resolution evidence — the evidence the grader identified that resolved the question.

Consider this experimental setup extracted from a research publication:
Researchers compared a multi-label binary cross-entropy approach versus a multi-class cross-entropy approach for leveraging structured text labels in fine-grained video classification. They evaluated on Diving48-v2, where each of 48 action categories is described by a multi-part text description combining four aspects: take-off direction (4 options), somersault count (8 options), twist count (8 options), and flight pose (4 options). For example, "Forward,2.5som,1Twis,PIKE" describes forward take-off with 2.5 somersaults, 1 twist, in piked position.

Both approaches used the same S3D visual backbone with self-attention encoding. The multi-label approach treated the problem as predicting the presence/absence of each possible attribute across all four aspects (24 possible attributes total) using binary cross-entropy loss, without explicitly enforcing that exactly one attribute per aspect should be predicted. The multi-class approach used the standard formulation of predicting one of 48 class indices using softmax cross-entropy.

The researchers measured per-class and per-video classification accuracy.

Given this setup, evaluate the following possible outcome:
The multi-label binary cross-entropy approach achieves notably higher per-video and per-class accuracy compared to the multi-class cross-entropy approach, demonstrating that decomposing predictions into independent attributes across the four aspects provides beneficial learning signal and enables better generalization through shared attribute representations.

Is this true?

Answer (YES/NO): NO